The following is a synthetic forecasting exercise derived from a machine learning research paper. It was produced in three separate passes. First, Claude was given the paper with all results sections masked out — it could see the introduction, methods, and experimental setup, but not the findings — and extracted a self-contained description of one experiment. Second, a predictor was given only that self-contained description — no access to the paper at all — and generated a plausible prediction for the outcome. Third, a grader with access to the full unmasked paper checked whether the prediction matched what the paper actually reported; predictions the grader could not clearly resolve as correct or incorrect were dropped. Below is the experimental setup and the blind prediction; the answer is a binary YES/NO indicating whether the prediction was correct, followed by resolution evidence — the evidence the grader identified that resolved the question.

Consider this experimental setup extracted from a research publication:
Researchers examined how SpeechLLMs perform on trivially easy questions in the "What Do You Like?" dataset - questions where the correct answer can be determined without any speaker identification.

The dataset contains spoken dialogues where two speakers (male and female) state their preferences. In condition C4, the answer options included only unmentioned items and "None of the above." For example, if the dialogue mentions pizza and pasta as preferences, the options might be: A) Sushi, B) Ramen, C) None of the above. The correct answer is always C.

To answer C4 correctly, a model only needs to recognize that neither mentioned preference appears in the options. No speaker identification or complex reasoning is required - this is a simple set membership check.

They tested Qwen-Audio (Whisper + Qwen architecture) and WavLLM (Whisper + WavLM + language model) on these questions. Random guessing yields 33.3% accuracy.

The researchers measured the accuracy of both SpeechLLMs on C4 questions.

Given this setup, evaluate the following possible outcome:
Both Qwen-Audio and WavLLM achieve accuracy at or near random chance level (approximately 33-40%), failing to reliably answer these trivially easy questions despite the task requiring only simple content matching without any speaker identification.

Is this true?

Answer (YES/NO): NO